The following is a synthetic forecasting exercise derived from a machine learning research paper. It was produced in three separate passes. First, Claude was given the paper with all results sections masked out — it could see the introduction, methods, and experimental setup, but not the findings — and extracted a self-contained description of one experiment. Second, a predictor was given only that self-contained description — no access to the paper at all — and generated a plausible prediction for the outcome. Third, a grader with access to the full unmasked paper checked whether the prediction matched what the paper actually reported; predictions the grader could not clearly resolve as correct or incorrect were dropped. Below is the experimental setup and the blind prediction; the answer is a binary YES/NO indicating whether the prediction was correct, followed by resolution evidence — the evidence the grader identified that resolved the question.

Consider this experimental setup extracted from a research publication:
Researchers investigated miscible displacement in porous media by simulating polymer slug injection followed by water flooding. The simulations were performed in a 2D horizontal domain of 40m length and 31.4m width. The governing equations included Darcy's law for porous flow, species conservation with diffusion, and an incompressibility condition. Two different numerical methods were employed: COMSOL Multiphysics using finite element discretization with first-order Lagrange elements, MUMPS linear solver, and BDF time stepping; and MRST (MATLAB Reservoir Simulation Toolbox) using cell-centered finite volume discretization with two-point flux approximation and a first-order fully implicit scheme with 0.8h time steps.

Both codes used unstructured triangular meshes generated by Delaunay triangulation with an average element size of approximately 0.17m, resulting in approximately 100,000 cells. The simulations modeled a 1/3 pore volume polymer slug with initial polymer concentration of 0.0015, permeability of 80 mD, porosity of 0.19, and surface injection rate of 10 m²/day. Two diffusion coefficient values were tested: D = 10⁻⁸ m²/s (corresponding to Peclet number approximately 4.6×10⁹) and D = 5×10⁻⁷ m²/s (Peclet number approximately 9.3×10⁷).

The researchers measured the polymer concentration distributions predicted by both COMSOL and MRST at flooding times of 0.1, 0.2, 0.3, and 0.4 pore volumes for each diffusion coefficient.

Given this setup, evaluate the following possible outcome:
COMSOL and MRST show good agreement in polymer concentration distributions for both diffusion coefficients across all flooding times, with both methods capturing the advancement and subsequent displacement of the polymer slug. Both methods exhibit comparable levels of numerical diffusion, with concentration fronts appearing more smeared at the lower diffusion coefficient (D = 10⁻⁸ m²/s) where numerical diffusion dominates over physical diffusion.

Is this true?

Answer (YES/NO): NO